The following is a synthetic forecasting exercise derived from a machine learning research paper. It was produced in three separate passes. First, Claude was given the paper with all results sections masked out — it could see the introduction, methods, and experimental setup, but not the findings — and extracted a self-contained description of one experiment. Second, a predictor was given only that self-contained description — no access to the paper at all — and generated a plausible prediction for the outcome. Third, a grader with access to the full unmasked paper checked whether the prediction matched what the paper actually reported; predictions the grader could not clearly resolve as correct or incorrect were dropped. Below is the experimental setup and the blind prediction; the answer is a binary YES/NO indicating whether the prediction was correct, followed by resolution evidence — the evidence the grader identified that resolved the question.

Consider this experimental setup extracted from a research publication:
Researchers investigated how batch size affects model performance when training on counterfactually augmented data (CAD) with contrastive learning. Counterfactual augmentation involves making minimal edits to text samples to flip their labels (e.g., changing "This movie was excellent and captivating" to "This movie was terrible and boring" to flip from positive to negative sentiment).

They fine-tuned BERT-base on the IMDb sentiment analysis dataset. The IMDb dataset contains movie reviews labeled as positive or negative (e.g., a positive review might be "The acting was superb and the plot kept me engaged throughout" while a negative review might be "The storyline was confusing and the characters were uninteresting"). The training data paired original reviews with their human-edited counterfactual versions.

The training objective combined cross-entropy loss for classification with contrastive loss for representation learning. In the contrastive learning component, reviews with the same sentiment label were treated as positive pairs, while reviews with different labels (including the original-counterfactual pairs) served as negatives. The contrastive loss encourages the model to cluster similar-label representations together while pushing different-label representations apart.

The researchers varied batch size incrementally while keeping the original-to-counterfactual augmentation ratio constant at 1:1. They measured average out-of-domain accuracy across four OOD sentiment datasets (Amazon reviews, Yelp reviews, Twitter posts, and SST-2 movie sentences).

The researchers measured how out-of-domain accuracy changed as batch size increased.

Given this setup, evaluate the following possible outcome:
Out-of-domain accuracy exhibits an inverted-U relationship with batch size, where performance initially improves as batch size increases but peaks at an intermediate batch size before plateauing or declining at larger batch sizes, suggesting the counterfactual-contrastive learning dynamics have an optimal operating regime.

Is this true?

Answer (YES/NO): YES